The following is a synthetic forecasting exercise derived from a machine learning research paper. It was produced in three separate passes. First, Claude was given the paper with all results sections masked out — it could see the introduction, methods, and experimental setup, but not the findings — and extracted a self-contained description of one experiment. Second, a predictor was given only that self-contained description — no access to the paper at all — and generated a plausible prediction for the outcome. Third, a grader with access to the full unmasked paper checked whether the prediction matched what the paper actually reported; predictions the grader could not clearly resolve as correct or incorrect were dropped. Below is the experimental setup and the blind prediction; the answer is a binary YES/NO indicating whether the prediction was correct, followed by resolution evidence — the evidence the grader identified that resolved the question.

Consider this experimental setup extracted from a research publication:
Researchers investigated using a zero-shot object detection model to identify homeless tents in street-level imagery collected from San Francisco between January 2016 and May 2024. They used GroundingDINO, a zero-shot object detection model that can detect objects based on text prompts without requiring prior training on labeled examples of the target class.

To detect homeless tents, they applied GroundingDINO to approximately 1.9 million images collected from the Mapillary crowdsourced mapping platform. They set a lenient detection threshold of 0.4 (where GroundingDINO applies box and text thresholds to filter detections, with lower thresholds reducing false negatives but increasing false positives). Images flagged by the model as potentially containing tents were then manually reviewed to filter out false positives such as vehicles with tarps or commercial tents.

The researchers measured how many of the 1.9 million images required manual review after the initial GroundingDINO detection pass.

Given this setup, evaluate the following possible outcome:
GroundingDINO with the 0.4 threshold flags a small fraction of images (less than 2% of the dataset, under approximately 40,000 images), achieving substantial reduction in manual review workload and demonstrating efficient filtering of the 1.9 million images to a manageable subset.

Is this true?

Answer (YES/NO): YES